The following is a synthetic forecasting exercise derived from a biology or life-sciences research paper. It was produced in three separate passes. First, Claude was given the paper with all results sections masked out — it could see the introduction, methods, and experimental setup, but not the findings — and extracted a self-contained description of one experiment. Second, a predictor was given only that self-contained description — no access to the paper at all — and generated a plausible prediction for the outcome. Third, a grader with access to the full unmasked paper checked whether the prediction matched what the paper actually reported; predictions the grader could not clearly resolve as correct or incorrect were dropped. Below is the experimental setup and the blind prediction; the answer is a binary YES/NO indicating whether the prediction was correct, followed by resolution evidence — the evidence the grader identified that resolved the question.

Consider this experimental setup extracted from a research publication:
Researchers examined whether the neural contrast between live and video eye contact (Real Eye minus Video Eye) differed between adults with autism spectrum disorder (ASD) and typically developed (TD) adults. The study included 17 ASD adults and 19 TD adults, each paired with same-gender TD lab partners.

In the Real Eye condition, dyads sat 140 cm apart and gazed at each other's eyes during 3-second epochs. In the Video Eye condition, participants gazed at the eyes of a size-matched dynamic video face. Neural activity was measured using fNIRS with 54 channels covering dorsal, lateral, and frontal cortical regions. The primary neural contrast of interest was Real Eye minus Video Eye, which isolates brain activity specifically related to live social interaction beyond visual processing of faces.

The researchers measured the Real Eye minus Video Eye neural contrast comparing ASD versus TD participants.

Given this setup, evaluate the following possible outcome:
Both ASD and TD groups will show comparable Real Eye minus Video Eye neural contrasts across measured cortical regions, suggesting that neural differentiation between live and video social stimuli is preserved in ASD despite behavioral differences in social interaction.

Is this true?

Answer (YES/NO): NO